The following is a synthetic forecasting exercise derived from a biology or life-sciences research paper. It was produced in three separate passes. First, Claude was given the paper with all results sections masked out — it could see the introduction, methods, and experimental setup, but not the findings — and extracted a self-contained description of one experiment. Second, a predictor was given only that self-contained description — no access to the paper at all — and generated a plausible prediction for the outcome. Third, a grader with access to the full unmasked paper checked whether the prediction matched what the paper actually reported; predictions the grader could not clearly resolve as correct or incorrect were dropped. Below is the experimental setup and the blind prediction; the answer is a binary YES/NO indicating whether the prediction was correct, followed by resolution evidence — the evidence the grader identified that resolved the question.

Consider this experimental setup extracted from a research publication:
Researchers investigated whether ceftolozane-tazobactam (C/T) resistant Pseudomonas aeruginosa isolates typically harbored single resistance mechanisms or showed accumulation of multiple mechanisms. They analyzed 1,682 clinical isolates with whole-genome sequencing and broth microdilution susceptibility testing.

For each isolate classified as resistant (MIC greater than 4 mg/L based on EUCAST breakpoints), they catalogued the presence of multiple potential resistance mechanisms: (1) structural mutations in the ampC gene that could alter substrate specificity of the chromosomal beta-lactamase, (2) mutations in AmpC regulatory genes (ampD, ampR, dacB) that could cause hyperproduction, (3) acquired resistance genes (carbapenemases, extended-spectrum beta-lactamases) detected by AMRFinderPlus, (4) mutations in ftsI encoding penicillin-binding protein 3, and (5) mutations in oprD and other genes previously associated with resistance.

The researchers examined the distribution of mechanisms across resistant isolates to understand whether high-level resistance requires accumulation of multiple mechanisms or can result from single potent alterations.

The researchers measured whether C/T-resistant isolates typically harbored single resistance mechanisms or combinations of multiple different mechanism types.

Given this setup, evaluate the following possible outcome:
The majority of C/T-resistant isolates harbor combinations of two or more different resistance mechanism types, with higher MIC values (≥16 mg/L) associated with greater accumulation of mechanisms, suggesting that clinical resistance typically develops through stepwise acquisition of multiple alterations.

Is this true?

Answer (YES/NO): YES